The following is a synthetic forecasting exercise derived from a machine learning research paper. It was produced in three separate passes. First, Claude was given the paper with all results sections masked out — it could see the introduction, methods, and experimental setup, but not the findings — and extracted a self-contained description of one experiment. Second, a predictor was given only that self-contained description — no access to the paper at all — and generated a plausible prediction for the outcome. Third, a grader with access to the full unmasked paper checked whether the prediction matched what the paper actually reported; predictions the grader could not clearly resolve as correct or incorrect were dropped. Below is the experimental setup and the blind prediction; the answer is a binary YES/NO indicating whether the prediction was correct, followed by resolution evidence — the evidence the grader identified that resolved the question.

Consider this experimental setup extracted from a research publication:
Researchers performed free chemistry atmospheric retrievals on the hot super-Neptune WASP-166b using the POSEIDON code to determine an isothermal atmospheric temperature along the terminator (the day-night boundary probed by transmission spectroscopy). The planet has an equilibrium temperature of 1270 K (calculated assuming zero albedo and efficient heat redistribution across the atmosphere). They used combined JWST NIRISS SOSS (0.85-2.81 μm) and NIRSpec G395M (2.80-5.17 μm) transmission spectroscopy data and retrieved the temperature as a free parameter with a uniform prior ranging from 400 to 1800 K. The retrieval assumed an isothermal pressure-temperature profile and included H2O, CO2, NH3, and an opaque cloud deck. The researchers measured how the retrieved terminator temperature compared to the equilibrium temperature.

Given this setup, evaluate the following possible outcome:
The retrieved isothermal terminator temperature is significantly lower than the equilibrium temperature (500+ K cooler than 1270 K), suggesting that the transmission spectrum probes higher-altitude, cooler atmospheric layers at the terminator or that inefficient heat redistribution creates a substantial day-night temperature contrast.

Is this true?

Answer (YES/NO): YES